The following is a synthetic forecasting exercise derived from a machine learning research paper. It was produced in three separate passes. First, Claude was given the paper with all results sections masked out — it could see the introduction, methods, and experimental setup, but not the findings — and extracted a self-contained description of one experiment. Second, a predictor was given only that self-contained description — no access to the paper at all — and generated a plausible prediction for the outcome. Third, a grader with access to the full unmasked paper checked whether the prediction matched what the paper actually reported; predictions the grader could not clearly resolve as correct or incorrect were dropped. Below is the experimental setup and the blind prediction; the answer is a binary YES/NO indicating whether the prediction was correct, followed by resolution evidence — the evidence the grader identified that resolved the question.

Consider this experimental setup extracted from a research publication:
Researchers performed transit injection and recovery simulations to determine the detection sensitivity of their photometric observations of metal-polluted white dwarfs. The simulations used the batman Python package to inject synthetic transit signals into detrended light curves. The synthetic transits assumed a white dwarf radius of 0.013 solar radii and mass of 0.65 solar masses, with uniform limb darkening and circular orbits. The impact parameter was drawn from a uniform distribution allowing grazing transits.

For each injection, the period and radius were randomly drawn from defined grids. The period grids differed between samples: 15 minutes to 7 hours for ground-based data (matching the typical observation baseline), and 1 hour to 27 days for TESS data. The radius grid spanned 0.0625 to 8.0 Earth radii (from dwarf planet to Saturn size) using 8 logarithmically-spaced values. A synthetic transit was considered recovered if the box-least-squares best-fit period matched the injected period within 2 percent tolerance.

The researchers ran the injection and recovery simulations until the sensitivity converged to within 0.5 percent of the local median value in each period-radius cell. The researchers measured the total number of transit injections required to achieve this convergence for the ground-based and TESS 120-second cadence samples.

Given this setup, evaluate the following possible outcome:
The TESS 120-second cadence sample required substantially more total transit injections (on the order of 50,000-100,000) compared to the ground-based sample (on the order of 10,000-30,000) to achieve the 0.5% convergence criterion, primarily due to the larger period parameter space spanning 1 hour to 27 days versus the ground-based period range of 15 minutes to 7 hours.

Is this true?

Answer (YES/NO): NO